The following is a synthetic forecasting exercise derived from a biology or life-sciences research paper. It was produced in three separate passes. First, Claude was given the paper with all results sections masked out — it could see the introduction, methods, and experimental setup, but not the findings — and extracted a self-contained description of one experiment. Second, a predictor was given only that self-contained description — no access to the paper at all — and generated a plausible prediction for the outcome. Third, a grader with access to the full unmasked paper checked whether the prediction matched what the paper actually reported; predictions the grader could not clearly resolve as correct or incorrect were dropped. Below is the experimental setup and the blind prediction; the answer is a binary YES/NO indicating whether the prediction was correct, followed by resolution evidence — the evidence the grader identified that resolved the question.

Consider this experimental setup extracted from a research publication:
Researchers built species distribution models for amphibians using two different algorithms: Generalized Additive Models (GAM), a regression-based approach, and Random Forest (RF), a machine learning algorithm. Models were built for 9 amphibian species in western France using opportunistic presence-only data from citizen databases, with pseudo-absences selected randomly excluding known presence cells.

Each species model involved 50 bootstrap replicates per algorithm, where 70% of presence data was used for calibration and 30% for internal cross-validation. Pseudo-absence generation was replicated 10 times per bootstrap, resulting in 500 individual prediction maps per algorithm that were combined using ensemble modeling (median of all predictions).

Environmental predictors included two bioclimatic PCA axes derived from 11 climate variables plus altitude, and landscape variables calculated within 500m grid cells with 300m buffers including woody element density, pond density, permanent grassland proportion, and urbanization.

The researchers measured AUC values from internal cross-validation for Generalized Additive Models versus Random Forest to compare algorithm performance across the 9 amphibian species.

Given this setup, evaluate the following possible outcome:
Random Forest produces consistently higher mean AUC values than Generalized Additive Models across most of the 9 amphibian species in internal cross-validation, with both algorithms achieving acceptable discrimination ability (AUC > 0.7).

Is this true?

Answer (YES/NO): NO